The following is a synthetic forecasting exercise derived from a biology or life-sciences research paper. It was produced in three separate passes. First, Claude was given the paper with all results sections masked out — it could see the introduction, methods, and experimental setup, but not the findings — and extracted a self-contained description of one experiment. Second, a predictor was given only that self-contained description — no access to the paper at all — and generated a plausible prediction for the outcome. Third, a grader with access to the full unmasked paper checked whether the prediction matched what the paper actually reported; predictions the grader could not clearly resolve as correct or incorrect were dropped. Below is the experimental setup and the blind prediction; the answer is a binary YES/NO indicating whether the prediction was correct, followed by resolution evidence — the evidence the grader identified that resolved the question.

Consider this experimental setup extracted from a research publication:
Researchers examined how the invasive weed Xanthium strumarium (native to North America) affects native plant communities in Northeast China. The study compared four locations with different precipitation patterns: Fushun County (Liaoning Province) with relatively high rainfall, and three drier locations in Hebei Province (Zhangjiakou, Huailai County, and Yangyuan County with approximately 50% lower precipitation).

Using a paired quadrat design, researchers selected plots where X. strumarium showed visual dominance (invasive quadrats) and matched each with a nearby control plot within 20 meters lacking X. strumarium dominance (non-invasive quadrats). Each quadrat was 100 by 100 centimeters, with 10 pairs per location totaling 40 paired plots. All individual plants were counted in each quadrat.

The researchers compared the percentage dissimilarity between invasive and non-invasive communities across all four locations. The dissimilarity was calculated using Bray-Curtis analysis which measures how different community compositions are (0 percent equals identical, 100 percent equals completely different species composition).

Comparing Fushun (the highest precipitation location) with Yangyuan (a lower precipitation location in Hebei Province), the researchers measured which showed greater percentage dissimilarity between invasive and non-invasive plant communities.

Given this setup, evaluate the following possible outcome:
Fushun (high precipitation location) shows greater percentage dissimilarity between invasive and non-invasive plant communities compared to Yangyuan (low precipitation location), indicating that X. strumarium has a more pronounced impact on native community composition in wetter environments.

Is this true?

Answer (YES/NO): NO